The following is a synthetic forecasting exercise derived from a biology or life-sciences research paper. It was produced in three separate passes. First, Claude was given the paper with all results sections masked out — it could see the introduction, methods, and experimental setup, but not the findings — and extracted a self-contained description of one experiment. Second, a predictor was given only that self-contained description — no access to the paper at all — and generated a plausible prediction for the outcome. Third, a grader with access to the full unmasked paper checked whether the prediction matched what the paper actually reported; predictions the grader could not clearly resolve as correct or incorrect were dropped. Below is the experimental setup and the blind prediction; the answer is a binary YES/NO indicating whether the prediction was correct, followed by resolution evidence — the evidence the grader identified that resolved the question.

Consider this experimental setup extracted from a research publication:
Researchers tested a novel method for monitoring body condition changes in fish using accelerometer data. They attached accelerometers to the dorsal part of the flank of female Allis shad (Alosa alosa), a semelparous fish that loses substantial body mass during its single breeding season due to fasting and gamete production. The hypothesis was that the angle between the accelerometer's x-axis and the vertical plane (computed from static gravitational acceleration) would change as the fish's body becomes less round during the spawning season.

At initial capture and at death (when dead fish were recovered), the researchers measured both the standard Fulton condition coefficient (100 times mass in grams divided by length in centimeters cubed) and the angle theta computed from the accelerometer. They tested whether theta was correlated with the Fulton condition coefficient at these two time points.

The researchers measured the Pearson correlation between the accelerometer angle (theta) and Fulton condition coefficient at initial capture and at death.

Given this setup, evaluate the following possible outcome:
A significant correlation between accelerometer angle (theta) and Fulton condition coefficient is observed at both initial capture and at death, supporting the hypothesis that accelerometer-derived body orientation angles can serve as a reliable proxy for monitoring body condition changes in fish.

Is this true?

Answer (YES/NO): NO